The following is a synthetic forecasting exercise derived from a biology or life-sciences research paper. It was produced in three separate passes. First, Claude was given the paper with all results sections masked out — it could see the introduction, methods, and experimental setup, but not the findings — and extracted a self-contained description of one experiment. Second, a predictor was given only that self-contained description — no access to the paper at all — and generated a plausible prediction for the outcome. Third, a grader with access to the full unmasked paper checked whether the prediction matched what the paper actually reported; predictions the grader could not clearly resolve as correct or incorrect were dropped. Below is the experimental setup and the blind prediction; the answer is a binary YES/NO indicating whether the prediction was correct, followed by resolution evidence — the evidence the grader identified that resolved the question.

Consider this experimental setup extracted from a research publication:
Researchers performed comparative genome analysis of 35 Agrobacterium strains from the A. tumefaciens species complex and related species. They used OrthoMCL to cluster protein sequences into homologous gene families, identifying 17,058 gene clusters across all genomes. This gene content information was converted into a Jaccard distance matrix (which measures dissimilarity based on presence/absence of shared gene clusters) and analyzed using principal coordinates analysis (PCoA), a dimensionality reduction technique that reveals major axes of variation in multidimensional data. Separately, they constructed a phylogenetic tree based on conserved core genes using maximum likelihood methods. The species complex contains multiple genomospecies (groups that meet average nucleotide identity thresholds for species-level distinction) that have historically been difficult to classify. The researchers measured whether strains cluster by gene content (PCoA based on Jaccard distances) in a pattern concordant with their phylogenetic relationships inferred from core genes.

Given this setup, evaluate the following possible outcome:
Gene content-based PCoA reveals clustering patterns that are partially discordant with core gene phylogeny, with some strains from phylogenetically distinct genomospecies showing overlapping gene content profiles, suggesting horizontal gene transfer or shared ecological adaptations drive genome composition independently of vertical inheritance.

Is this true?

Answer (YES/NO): NO